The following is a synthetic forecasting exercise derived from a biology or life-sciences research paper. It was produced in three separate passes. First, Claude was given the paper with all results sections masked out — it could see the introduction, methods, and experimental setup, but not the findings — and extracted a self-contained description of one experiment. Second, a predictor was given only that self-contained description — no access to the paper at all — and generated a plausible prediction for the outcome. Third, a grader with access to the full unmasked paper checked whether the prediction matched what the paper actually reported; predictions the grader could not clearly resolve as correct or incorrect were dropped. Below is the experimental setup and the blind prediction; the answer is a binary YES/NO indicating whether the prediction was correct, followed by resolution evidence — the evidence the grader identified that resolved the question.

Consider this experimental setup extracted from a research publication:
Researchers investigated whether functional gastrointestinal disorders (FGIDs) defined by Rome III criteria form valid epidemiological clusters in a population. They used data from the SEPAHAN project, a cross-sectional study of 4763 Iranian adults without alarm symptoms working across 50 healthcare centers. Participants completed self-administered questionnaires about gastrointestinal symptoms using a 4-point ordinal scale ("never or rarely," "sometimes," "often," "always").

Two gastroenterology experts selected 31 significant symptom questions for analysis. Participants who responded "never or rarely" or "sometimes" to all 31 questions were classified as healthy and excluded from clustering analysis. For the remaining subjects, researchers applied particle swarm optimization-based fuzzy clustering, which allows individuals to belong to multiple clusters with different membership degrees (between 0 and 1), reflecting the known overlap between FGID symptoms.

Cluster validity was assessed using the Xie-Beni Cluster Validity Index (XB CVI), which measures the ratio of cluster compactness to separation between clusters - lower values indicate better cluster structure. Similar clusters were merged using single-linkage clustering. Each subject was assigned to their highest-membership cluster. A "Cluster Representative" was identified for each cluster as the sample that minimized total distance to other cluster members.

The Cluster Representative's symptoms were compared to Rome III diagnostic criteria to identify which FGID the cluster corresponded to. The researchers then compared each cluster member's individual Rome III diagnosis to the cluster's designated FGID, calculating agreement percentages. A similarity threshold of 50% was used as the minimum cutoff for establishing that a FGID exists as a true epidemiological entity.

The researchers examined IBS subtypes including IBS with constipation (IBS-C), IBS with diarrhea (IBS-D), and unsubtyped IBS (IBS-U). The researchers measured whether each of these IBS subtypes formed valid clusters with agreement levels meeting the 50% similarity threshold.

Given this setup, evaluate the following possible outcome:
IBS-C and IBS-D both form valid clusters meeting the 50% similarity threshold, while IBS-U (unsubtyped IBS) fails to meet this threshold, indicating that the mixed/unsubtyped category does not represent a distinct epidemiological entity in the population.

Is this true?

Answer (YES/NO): YES